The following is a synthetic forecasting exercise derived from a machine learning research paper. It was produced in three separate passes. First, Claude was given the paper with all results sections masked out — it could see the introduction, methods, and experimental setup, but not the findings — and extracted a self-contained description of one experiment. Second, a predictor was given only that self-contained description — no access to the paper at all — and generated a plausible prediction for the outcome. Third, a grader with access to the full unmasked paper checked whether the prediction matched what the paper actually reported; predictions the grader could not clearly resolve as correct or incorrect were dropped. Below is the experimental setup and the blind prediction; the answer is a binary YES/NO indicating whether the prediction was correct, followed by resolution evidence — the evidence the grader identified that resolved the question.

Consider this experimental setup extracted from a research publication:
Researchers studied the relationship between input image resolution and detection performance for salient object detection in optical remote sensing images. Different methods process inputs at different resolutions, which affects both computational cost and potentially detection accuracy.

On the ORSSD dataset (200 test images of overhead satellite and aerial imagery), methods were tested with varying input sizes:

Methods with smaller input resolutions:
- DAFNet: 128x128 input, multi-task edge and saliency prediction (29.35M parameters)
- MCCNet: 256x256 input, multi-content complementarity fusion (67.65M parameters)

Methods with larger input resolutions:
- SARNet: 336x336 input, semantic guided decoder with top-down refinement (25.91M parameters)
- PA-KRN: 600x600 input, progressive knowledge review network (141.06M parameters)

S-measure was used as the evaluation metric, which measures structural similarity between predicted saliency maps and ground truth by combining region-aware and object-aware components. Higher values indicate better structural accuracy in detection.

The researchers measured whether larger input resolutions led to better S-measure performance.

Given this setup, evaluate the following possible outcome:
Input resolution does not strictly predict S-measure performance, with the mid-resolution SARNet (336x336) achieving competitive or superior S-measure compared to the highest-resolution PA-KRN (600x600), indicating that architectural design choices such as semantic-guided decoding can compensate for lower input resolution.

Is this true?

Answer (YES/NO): NO